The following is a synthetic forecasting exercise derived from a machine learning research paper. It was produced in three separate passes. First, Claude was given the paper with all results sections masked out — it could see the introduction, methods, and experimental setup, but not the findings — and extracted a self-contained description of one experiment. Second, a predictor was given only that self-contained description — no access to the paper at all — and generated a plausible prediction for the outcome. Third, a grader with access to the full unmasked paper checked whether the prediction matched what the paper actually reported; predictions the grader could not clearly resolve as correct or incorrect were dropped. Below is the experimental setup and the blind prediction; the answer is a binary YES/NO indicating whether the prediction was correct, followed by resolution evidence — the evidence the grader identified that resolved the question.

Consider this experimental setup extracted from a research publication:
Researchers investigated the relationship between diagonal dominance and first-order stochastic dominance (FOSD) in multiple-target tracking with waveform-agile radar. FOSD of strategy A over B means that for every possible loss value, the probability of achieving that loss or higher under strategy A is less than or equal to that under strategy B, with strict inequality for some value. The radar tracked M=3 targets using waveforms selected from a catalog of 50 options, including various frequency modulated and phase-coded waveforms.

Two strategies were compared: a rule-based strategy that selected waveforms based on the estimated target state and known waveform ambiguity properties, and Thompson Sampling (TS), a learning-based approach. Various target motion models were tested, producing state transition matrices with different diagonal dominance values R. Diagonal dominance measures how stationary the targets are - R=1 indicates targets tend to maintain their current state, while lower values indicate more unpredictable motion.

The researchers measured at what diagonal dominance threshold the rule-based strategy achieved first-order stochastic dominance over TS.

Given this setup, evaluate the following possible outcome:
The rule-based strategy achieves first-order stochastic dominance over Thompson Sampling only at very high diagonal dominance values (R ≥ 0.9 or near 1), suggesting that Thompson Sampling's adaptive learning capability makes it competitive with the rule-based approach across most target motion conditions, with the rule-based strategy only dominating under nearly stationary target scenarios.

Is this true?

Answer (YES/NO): YES